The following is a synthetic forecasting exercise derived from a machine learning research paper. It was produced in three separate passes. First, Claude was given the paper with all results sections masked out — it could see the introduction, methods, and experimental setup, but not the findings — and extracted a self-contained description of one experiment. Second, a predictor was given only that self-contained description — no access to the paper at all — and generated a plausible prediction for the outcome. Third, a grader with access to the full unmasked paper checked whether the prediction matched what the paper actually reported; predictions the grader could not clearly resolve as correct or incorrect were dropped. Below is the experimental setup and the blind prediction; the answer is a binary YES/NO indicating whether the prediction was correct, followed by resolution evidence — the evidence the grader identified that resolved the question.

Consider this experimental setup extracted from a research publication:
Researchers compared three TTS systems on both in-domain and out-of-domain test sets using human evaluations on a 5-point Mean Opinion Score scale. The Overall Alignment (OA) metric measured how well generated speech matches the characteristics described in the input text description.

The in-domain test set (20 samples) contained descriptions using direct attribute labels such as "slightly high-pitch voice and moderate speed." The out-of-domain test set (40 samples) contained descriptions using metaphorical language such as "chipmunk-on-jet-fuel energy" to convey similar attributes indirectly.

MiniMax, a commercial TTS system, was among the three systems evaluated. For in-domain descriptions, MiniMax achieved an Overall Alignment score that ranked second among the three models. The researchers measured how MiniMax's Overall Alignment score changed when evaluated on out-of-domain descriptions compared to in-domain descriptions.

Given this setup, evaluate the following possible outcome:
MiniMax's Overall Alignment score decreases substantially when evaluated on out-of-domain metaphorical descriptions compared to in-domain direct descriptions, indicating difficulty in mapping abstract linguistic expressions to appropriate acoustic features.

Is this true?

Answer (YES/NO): NO